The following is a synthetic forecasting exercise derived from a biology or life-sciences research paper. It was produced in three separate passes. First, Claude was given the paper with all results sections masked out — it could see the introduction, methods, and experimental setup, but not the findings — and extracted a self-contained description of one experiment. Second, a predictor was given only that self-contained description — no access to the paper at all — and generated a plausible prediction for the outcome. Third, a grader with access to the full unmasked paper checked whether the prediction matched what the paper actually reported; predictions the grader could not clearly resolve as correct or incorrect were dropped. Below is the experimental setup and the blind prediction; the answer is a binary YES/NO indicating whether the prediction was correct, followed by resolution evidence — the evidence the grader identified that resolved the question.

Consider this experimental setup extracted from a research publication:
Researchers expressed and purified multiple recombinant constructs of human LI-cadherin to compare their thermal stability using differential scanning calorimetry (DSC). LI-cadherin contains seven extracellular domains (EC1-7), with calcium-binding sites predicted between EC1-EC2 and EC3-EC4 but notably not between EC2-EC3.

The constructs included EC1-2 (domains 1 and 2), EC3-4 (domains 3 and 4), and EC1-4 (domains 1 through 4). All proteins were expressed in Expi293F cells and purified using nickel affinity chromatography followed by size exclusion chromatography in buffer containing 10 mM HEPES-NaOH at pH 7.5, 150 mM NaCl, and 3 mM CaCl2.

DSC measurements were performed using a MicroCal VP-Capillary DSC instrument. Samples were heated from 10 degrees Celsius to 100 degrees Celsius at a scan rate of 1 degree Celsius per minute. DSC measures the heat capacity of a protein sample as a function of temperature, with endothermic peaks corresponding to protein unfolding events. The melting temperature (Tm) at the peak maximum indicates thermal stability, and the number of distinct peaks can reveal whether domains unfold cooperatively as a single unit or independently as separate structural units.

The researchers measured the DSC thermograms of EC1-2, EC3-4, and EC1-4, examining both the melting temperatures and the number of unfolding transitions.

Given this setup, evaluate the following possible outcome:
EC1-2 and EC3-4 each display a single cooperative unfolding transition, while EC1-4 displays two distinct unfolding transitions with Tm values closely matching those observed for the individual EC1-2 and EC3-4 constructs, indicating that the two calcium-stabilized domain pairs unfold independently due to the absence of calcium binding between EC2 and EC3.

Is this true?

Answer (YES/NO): NO